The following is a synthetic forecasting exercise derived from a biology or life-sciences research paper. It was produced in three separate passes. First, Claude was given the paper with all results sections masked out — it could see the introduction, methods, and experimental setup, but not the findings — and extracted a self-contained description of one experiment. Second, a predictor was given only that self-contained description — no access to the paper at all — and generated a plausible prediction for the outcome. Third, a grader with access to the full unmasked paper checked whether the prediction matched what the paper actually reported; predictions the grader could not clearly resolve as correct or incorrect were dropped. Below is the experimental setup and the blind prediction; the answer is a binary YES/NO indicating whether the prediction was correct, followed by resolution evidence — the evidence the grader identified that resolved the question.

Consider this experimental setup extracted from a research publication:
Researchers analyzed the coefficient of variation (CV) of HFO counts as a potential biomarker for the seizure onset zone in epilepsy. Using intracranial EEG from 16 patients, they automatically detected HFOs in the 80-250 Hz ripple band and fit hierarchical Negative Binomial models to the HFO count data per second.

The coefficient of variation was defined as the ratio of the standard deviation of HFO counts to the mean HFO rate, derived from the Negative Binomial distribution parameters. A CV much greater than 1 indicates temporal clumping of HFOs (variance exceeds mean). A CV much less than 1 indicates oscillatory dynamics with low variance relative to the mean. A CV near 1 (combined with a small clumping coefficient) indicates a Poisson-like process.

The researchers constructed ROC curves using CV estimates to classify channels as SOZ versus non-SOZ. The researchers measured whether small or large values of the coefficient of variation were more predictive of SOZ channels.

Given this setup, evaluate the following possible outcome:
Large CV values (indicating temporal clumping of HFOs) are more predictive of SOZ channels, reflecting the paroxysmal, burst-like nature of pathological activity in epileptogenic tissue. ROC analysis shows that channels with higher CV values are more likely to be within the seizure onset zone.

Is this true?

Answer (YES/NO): NO